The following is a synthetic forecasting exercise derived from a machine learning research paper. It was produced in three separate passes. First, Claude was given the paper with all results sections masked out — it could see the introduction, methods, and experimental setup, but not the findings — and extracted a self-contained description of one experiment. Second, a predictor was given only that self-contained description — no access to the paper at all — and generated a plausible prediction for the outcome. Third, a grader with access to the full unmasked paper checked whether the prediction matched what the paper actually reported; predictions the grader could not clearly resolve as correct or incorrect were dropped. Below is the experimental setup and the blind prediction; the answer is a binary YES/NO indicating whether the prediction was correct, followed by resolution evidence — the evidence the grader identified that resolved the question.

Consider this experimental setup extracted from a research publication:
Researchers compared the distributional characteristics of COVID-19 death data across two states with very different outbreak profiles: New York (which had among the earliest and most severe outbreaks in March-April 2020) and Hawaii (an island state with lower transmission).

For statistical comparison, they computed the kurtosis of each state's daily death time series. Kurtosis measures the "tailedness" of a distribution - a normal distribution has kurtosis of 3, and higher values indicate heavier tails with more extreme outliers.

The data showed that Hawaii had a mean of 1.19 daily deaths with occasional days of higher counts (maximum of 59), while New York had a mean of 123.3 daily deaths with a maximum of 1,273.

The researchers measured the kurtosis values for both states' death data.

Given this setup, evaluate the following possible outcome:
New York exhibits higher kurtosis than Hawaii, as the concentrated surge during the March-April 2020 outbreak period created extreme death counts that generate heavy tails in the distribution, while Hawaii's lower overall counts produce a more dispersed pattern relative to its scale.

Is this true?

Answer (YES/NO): NO